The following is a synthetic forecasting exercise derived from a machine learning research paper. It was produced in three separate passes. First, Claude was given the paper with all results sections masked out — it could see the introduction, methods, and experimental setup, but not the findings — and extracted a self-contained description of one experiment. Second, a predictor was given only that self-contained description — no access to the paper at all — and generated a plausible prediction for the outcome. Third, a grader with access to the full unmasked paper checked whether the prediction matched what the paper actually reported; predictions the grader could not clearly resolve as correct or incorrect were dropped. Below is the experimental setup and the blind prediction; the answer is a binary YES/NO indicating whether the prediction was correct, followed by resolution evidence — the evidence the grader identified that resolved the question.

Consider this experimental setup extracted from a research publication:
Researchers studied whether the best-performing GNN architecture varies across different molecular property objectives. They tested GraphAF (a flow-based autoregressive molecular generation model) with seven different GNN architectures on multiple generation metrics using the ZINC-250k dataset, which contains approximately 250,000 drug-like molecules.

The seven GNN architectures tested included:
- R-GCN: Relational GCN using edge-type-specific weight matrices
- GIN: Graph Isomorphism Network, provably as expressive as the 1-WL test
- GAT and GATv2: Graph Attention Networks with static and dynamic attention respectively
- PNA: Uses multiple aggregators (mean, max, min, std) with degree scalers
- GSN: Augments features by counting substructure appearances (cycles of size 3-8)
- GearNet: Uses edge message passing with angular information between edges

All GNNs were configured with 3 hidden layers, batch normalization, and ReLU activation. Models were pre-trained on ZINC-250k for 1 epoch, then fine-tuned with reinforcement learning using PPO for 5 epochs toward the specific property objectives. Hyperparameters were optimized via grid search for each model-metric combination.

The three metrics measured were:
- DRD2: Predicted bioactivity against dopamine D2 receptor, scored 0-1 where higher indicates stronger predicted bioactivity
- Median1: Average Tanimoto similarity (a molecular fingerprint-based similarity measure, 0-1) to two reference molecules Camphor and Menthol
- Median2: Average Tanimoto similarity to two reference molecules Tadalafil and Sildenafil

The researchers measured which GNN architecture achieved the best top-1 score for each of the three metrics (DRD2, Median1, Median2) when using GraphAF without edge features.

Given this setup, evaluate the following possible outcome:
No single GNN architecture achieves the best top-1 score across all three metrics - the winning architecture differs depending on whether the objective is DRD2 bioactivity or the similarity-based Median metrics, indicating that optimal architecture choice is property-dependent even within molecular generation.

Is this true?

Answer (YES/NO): NO